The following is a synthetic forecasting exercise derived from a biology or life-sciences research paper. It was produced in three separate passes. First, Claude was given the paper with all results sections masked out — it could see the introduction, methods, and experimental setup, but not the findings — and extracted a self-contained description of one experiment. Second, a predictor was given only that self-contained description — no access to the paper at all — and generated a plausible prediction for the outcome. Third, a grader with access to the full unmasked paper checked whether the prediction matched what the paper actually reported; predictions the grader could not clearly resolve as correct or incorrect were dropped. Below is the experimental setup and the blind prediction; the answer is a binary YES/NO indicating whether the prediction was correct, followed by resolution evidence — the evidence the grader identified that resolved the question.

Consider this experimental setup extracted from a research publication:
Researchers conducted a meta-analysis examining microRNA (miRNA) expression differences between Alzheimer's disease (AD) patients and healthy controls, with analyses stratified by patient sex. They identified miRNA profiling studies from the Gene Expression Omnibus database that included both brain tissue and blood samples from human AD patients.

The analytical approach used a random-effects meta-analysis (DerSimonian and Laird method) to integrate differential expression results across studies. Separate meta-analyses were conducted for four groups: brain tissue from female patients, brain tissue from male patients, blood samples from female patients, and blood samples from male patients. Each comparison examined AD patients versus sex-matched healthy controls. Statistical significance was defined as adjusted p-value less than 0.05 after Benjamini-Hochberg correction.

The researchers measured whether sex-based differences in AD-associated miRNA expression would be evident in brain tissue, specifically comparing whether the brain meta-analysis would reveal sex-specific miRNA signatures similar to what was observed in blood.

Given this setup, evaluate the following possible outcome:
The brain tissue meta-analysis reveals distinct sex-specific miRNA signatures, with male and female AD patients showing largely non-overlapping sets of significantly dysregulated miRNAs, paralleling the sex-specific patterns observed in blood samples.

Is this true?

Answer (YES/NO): YES